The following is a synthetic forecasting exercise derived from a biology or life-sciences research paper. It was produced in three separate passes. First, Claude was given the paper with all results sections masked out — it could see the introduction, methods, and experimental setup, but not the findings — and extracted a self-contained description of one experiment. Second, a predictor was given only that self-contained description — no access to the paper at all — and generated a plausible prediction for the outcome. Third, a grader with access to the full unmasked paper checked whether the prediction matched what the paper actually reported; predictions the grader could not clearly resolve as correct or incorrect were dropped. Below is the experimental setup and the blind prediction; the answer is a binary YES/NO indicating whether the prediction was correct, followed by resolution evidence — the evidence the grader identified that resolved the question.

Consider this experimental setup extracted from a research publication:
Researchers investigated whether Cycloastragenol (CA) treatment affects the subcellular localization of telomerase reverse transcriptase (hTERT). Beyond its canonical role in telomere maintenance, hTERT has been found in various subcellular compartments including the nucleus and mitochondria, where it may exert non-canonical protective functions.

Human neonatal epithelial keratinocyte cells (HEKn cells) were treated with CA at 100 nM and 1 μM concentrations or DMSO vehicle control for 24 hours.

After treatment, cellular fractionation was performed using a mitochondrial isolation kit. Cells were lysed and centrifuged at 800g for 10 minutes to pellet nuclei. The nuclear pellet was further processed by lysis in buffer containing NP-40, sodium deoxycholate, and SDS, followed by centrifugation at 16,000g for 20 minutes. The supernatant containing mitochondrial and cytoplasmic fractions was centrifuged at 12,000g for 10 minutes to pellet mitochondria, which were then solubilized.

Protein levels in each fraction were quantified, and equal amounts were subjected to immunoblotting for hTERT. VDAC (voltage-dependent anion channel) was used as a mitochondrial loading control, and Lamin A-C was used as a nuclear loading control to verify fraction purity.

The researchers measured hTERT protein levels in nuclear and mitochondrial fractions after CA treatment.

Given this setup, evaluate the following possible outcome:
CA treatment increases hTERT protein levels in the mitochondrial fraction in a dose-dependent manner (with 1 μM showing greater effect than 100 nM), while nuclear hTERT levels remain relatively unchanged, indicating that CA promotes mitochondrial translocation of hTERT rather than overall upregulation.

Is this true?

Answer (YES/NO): NO